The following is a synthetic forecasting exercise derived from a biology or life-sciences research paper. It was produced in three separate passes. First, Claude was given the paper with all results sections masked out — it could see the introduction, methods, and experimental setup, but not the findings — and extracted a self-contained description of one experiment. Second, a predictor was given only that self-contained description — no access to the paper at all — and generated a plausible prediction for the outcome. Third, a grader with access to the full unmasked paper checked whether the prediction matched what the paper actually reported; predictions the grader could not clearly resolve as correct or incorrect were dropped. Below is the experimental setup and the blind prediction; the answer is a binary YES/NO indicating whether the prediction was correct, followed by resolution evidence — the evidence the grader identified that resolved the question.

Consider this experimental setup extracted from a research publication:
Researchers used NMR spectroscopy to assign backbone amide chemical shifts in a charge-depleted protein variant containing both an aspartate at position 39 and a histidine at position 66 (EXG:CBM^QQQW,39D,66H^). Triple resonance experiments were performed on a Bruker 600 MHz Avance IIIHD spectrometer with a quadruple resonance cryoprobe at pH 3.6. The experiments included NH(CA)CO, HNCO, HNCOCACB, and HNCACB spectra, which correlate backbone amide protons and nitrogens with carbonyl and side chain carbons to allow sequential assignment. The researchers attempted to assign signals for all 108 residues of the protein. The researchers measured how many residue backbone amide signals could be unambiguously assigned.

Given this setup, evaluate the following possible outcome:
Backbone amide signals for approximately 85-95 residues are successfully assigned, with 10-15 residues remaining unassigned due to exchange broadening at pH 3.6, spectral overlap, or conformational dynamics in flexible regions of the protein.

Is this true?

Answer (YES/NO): NO